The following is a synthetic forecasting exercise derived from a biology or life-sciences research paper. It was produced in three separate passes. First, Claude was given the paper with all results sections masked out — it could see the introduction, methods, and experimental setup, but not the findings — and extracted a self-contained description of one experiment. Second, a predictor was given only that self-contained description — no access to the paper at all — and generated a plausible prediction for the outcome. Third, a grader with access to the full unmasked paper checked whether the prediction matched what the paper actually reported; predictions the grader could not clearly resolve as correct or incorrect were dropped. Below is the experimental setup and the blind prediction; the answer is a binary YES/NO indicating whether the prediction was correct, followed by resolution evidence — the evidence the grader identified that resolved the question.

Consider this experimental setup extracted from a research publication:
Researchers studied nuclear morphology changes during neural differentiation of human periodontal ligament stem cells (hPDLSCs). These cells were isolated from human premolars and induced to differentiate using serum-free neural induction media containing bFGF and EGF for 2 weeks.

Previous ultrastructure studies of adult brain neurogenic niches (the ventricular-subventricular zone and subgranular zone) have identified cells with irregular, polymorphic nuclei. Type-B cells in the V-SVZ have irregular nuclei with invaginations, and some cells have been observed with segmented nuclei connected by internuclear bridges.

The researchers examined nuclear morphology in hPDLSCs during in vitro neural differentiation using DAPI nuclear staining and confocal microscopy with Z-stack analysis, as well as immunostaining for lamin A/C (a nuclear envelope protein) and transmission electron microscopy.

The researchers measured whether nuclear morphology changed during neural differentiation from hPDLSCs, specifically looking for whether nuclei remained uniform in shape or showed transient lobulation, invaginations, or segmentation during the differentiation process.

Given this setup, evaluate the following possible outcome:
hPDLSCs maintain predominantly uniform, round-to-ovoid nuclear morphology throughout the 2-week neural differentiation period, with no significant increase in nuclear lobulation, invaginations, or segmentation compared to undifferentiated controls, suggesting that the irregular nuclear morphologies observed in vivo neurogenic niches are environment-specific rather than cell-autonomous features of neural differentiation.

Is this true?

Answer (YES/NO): NO